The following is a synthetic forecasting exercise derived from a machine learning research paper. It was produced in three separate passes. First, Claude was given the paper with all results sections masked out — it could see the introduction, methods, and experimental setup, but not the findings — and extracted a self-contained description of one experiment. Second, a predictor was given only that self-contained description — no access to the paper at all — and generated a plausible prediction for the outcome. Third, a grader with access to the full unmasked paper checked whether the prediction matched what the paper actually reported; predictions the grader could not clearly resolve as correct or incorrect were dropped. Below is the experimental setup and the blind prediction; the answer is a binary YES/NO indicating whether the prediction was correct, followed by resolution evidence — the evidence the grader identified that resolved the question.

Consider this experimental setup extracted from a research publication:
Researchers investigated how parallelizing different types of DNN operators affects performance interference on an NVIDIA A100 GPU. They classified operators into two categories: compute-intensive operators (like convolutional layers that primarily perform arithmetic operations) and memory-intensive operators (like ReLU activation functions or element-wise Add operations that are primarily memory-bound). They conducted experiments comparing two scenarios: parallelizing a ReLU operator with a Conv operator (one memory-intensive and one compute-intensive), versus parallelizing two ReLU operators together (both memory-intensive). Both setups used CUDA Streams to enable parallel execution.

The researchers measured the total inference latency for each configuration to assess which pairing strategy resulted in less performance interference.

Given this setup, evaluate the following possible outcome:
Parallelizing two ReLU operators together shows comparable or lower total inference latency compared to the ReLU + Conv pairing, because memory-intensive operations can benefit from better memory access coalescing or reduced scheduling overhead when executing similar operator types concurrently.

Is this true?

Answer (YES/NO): NO